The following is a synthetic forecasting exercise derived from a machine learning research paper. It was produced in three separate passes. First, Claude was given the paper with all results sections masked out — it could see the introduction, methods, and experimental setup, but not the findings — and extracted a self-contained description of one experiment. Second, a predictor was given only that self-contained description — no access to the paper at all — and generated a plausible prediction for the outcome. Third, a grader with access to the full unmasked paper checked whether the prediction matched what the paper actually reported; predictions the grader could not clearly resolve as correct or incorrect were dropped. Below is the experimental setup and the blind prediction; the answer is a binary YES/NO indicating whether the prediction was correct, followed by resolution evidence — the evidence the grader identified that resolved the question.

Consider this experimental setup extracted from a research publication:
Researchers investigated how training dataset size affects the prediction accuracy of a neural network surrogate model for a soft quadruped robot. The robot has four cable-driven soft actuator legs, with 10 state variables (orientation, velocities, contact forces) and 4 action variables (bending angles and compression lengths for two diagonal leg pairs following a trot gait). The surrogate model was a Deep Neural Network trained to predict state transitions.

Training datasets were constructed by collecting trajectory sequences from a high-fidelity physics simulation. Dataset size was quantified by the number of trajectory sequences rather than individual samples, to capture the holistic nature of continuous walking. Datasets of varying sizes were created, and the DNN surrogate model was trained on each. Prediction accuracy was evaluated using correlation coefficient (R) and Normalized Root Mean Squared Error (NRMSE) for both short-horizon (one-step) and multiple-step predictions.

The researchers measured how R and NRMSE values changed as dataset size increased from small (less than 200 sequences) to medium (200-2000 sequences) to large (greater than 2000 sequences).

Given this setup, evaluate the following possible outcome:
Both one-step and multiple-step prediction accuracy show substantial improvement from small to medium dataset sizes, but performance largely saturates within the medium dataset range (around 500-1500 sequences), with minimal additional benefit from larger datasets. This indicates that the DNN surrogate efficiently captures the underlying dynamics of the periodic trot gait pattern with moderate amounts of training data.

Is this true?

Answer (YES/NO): NO